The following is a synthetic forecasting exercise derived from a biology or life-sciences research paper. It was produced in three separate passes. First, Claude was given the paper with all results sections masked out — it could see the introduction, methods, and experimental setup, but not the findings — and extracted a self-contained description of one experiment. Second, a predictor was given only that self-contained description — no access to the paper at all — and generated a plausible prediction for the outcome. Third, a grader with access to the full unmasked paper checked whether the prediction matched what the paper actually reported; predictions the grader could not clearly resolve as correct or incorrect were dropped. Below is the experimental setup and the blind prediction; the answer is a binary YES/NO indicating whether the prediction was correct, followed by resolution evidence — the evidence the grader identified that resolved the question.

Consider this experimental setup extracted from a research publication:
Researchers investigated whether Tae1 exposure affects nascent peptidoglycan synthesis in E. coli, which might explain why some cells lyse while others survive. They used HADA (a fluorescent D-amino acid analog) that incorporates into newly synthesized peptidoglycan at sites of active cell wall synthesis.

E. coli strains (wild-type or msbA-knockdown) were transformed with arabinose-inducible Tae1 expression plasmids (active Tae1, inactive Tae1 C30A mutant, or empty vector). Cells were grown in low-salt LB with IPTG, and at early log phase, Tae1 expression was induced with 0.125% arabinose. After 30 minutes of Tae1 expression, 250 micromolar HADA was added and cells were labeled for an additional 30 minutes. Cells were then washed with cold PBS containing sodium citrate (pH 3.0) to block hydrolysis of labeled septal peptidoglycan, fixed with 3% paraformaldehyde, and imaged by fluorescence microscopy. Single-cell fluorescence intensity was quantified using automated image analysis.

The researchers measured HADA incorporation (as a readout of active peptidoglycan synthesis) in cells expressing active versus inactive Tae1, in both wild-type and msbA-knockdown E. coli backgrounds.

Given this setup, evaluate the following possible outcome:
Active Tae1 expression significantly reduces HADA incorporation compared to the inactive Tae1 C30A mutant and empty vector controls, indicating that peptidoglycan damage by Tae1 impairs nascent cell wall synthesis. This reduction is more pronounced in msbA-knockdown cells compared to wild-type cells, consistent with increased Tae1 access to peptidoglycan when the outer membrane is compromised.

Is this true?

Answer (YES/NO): NO